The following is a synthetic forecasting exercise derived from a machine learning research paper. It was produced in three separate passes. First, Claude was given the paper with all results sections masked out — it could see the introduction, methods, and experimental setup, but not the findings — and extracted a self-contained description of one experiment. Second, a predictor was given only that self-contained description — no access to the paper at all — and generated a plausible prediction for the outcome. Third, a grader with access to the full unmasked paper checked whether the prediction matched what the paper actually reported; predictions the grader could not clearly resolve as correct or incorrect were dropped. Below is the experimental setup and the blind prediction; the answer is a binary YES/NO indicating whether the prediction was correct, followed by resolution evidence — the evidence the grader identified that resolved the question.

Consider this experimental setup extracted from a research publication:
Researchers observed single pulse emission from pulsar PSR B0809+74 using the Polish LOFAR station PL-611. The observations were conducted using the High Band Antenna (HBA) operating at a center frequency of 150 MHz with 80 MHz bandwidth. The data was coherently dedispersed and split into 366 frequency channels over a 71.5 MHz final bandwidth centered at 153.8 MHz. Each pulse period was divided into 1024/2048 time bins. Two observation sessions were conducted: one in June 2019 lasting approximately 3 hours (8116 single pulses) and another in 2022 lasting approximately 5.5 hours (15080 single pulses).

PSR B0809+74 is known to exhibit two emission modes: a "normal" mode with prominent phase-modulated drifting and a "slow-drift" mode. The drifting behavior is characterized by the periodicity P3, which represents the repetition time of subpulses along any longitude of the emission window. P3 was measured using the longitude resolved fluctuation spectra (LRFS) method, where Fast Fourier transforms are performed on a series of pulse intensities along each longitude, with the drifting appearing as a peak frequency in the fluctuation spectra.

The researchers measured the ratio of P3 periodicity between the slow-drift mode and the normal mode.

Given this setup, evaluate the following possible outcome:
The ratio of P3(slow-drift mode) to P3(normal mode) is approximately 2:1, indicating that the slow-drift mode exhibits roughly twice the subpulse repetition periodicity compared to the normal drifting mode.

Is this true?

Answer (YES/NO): NO